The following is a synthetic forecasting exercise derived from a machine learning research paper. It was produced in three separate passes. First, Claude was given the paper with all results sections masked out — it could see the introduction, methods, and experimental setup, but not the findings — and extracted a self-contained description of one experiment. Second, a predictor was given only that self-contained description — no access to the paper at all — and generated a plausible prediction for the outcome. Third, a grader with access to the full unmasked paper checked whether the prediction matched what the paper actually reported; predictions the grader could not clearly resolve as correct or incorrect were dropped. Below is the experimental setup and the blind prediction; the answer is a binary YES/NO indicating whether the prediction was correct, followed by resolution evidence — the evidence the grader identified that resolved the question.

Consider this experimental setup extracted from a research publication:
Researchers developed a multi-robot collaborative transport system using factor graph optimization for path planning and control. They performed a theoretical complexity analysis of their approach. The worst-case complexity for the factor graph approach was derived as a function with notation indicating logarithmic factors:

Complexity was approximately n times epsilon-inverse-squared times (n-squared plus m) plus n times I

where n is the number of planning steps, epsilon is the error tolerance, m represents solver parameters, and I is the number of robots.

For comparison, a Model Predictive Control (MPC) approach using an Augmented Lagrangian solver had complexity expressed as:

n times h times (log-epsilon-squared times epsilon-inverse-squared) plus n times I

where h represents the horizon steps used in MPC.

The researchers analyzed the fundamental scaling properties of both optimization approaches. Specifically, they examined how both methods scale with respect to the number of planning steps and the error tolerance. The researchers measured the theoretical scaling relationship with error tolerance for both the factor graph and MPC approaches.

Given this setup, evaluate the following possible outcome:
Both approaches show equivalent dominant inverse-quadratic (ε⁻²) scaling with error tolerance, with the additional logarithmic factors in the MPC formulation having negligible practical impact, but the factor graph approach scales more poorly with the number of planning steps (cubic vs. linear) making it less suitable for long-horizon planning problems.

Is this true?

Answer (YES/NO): NO